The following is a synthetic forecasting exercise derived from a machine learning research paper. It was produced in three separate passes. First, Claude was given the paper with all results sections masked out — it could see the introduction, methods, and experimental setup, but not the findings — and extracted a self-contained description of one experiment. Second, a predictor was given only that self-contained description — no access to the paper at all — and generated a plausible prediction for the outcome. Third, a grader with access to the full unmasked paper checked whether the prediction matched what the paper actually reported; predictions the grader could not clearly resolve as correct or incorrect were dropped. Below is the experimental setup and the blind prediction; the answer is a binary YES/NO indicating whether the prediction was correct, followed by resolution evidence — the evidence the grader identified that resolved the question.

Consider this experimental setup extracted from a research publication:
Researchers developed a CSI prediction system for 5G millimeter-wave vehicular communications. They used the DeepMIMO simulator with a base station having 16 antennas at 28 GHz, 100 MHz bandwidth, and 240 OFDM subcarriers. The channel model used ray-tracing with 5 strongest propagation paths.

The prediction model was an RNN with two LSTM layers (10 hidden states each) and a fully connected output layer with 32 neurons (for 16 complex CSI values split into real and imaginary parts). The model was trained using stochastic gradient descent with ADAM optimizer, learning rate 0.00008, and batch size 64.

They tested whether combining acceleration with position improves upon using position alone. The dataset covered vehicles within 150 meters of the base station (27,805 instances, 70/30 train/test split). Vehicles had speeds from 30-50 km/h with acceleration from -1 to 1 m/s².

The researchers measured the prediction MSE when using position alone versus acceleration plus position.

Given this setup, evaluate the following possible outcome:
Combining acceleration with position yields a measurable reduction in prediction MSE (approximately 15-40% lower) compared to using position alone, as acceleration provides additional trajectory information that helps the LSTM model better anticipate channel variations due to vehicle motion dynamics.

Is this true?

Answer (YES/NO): NO